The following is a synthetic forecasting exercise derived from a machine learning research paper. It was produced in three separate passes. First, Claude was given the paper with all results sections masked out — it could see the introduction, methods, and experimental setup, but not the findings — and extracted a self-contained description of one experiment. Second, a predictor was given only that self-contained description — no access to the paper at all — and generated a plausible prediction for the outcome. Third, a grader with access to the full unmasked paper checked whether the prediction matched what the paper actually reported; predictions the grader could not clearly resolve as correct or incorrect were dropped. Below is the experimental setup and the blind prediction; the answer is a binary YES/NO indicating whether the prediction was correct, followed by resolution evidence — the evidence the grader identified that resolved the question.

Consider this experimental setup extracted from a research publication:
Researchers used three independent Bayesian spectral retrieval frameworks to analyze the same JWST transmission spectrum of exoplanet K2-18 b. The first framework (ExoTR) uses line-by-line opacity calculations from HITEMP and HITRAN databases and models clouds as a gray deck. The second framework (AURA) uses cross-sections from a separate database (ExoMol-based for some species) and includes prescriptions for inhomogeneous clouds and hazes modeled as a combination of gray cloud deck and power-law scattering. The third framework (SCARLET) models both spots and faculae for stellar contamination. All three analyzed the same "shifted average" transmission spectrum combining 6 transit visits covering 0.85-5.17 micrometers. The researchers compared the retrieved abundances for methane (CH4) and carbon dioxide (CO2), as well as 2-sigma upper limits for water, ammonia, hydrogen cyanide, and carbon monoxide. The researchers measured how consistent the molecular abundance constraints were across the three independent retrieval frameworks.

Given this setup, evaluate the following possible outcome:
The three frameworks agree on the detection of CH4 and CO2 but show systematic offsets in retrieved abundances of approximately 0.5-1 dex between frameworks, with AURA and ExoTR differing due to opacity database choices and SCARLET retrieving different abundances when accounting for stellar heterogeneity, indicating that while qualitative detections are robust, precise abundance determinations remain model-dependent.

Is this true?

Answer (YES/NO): NO